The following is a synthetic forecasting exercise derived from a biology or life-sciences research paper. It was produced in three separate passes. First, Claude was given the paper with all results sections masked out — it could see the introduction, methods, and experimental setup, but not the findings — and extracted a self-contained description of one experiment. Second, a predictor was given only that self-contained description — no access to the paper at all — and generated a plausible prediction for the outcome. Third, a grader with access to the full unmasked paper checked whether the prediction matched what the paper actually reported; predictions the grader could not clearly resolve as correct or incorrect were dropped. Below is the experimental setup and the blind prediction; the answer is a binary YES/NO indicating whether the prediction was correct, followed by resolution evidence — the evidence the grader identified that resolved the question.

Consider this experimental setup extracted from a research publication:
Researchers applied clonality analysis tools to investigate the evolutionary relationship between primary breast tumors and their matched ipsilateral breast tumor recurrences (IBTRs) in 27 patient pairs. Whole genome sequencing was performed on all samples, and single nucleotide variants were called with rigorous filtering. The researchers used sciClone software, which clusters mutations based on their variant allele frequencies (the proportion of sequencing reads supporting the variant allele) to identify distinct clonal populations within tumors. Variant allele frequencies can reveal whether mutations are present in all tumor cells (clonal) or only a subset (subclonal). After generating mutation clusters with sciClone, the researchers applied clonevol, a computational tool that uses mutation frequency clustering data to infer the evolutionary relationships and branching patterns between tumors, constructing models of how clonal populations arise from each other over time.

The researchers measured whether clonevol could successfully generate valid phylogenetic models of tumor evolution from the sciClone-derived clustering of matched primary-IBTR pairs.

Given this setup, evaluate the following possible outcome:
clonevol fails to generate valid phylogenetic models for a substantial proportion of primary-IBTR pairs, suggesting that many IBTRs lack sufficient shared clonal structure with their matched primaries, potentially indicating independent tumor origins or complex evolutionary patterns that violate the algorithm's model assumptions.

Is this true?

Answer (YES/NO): YES